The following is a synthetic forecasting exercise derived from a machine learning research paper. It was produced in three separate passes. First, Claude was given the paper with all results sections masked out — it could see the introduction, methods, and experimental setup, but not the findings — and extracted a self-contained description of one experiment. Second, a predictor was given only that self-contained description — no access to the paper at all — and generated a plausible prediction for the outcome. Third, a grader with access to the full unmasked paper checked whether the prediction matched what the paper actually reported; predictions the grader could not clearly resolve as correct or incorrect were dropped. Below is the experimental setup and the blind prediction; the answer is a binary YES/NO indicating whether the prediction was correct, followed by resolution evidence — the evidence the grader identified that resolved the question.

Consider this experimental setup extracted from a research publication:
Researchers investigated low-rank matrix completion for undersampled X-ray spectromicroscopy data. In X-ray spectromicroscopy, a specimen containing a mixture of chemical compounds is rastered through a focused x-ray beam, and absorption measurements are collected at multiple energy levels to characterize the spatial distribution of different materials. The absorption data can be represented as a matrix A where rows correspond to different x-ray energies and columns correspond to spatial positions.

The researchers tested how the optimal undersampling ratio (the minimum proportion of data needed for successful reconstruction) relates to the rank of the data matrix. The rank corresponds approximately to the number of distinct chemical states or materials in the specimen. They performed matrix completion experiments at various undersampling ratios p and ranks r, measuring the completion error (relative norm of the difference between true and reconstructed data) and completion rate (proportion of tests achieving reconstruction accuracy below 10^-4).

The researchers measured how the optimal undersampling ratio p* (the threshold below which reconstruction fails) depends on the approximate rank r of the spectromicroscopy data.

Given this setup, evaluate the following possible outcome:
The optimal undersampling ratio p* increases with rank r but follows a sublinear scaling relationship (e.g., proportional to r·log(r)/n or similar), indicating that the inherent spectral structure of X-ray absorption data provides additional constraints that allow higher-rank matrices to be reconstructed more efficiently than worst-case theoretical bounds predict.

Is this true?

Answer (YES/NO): NO